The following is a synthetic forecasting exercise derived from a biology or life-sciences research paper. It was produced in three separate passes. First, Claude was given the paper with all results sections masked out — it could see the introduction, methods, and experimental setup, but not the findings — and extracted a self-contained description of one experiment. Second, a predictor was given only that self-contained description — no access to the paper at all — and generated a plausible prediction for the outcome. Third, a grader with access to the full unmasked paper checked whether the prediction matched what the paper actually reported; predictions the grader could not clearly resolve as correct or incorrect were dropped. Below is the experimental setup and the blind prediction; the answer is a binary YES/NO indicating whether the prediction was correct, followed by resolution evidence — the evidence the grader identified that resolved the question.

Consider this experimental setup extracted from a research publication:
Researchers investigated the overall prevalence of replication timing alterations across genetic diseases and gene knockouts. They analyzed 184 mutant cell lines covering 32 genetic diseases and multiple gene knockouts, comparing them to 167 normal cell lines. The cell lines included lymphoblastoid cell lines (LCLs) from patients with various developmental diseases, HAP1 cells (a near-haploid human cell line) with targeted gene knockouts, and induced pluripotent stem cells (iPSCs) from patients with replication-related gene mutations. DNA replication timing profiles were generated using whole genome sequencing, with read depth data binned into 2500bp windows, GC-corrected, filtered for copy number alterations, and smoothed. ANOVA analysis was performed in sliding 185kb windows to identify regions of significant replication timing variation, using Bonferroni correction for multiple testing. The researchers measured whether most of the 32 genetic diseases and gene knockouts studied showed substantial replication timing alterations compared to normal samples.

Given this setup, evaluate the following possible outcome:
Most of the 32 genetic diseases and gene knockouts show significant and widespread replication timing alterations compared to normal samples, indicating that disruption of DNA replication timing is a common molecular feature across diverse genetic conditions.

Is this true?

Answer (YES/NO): NO